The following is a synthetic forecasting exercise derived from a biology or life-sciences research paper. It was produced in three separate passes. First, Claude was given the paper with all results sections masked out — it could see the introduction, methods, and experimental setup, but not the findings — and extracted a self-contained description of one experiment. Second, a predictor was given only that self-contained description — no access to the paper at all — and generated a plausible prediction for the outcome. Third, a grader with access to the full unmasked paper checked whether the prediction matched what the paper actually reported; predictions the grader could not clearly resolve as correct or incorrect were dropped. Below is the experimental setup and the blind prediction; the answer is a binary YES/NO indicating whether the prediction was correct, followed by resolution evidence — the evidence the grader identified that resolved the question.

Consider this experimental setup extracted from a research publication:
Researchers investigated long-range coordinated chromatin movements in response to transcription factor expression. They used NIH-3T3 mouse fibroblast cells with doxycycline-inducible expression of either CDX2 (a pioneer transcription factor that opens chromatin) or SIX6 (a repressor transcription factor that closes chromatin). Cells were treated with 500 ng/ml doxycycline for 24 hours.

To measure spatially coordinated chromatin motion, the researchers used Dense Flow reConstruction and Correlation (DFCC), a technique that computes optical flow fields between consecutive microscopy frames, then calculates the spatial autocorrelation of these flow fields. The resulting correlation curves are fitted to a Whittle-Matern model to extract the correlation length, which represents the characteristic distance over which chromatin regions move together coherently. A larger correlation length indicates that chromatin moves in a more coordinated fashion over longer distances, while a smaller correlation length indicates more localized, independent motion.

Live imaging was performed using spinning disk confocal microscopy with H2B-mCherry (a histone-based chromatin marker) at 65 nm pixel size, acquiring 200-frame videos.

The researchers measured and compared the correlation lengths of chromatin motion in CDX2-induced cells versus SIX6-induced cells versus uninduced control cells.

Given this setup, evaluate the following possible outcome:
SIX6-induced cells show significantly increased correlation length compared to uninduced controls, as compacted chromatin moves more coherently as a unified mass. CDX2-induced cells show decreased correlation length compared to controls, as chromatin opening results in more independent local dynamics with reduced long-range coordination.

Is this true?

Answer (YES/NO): NO